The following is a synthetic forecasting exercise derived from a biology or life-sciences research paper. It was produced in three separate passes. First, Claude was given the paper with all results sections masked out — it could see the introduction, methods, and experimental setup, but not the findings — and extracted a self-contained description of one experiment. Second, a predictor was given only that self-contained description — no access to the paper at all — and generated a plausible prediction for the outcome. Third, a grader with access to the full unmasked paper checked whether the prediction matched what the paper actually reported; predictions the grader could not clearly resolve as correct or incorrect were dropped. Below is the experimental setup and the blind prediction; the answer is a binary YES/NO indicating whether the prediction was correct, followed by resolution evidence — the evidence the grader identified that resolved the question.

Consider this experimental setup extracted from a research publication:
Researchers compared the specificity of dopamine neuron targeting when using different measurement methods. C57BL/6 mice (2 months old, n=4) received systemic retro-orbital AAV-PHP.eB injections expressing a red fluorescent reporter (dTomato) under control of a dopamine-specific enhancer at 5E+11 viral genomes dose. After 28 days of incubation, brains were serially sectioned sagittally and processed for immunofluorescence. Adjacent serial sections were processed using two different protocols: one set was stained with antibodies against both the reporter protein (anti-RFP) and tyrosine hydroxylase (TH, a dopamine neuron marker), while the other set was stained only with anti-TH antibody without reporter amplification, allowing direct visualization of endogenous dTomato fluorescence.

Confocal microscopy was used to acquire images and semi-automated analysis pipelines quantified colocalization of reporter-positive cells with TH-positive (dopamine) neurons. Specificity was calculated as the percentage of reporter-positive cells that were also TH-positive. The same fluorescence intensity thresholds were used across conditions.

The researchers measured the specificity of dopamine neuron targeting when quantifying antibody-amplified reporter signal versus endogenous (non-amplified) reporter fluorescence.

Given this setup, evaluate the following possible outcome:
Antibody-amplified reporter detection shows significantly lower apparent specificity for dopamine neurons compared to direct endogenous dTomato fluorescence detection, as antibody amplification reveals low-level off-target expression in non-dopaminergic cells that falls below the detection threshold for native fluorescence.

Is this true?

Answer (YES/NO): YES